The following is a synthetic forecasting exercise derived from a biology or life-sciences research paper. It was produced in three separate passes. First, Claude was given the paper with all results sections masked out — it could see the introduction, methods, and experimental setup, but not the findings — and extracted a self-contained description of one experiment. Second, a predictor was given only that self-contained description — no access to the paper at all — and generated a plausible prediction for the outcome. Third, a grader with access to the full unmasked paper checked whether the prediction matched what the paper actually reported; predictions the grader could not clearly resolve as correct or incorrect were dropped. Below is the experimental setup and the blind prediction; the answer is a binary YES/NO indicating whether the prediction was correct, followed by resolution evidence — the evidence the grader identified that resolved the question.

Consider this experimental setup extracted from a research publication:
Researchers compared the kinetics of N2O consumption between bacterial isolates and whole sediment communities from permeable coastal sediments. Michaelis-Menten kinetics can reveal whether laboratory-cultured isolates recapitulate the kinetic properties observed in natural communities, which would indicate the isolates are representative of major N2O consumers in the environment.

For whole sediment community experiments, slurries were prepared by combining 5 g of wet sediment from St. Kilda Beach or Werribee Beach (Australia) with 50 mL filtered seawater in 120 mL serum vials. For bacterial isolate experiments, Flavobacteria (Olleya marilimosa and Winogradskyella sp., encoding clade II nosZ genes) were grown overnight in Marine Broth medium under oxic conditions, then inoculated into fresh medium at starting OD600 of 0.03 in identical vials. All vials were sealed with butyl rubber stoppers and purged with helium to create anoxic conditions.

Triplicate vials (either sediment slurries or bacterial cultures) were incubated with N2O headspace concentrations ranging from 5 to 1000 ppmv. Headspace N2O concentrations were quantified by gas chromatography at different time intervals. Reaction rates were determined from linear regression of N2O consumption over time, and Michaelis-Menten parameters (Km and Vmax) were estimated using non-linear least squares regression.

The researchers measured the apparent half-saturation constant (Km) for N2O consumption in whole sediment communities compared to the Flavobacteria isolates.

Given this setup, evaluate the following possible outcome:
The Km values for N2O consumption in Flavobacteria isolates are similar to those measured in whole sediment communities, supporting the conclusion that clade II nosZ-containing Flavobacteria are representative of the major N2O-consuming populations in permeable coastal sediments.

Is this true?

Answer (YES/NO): NO